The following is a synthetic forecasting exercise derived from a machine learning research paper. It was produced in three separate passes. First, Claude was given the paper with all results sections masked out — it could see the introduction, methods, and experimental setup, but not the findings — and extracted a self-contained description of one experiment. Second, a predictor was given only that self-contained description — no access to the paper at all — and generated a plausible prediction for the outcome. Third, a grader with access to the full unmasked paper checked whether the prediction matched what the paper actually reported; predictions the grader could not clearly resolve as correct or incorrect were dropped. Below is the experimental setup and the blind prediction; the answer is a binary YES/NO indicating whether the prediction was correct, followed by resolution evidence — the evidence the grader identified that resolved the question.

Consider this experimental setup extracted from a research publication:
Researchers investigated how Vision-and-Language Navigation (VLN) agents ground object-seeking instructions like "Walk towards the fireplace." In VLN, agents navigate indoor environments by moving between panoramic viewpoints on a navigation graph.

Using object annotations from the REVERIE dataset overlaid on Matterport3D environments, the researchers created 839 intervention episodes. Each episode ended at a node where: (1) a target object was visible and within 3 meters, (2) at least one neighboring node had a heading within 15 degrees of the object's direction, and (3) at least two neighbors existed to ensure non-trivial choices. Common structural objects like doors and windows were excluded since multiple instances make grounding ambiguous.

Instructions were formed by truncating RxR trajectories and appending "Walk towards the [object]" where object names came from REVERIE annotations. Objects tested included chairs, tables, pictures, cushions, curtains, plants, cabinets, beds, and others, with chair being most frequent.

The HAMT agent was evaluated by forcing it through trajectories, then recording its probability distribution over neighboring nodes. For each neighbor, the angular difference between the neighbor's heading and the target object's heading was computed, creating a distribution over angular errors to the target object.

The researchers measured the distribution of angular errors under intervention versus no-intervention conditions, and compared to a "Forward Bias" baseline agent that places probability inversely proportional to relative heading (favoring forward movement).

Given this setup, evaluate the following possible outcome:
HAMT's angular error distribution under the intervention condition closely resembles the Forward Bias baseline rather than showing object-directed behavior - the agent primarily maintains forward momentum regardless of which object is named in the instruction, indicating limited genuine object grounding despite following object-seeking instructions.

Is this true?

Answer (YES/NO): YES